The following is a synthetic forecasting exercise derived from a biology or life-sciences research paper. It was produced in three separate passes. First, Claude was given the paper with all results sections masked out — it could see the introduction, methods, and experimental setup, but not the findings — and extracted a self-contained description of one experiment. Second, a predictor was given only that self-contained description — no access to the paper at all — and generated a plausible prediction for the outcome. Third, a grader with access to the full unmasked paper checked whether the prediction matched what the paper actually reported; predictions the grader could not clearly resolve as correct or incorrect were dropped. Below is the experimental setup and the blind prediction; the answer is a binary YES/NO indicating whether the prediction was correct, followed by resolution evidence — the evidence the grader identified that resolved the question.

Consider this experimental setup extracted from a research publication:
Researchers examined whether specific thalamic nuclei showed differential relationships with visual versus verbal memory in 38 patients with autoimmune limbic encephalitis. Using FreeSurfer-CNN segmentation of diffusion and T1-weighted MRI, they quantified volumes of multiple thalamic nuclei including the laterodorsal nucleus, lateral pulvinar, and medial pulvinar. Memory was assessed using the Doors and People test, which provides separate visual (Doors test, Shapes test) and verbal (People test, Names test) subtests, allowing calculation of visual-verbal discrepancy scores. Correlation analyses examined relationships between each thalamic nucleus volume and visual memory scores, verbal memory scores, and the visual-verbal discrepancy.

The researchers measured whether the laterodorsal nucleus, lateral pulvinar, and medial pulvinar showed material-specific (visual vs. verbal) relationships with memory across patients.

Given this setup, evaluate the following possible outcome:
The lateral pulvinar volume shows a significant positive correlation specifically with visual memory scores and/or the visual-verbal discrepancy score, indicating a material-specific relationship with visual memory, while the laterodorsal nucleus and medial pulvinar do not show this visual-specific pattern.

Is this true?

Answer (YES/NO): NO